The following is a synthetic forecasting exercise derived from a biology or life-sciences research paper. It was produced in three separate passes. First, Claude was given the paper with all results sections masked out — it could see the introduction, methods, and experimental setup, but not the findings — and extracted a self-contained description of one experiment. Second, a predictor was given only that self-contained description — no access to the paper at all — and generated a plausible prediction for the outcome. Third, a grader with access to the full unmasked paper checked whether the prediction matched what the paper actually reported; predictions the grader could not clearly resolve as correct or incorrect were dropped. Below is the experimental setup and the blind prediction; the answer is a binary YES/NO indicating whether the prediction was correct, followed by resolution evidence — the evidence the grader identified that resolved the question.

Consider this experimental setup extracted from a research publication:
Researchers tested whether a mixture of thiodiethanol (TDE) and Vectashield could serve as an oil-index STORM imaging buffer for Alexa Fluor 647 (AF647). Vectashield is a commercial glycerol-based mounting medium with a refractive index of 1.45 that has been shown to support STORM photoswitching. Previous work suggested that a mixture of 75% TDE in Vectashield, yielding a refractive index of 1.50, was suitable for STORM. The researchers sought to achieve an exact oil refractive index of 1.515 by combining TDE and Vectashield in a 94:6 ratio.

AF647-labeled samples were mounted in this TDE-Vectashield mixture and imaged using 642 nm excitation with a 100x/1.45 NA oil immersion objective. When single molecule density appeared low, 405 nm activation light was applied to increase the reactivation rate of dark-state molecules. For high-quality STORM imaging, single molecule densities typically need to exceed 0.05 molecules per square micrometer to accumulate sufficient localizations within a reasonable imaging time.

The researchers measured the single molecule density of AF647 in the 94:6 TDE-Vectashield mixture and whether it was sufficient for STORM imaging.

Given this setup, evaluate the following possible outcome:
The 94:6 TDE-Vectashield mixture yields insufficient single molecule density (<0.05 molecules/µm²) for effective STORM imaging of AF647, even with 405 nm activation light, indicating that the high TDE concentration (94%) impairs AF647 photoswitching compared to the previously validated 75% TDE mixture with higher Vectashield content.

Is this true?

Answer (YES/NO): YES